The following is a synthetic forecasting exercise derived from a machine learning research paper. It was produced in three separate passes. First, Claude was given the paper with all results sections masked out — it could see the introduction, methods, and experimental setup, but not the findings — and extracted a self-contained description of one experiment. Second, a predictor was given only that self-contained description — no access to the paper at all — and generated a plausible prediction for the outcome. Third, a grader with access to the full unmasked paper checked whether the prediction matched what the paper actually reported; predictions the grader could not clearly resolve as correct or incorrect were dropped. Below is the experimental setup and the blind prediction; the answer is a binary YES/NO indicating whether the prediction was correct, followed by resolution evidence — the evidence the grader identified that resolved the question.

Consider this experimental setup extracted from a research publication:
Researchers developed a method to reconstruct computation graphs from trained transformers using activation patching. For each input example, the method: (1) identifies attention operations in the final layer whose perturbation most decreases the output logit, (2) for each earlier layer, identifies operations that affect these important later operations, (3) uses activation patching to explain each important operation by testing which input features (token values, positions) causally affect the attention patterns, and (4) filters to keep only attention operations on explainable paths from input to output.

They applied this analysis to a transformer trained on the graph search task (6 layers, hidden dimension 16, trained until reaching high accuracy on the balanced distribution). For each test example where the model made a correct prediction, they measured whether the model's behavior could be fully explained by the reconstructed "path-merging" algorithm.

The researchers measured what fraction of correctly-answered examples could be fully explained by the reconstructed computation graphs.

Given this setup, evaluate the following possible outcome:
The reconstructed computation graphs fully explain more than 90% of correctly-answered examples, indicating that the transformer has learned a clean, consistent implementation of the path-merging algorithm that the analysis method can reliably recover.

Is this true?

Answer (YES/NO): YES